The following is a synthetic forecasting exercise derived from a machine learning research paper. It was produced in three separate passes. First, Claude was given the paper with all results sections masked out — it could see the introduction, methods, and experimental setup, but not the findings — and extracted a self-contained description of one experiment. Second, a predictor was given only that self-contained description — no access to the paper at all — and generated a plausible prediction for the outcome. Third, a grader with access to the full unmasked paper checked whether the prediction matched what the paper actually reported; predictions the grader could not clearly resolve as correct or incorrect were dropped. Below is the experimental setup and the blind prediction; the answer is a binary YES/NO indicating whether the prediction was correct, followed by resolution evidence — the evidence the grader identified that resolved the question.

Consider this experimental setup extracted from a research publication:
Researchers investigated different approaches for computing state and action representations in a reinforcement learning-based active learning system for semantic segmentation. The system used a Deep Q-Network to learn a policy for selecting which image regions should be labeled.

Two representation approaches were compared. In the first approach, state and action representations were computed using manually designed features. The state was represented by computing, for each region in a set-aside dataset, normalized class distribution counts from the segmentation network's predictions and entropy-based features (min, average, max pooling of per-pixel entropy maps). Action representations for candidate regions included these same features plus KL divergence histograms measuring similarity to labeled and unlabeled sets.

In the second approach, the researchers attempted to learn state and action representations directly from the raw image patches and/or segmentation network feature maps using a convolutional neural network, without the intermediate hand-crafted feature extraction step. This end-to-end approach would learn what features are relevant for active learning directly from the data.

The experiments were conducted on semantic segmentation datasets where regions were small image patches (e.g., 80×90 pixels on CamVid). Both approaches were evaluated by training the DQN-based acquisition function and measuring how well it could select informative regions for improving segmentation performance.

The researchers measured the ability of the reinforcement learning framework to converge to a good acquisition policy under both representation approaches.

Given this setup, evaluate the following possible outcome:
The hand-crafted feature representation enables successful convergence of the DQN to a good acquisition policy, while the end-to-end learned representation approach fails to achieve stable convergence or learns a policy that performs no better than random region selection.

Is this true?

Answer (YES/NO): YES